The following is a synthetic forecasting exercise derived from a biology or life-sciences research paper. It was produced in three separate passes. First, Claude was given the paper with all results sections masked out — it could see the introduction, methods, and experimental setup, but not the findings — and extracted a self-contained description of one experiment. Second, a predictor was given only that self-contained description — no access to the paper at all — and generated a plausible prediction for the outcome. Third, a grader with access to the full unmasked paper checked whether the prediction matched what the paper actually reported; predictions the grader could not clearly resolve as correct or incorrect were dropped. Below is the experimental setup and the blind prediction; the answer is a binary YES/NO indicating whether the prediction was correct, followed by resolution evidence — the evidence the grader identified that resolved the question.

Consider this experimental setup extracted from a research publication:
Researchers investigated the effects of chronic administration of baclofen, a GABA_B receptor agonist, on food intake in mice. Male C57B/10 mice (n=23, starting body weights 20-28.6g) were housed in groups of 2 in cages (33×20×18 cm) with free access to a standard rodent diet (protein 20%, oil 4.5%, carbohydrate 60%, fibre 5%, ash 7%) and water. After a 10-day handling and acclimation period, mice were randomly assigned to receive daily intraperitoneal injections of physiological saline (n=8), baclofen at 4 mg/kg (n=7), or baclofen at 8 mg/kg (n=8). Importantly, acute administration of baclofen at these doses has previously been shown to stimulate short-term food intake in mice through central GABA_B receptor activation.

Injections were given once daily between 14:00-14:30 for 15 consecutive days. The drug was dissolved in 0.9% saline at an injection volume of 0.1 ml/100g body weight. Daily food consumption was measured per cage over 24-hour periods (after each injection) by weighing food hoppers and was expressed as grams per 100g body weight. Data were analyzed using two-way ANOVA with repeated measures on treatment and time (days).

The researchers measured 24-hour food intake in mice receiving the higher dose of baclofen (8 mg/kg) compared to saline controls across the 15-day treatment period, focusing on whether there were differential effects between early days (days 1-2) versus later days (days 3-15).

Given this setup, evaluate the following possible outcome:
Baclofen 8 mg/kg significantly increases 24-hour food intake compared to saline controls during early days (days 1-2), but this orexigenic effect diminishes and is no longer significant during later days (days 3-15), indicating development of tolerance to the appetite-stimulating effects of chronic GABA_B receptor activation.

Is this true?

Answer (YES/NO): NO